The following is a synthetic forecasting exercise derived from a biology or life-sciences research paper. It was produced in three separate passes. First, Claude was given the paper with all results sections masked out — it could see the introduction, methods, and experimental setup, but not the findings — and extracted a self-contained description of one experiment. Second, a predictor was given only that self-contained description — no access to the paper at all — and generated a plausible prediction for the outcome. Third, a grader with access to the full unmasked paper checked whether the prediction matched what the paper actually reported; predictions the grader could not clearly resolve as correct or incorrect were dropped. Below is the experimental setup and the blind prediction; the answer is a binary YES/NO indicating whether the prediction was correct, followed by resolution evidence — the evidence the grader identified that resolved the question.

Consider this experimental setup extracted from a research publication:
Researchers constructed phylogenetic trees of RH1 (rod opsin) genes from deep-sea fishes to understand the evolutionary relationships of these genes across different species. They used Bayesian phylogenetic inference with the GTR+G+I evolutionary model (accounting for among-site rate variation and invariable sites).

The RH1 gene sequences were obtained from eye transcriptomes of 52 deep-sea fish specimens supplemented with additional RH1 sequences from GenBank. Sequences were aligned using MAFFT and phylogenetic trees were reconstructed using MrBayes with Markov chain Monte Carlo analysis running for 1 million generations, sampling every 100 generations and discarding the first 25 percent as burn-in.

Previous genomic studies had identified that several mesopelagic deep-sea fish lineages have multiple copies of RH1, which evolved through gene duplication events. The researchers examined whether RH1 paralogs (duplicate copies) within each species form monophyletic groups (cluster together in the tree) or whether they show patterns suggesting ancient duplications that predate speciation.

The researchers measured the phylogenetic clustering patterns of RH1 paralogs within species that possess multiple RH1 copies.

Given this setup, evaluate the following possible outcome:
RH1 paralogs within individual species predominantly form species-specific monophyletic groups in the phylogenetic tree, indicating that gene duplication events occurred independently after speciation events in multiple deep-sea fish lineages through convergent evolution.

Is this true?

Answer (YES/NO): NO